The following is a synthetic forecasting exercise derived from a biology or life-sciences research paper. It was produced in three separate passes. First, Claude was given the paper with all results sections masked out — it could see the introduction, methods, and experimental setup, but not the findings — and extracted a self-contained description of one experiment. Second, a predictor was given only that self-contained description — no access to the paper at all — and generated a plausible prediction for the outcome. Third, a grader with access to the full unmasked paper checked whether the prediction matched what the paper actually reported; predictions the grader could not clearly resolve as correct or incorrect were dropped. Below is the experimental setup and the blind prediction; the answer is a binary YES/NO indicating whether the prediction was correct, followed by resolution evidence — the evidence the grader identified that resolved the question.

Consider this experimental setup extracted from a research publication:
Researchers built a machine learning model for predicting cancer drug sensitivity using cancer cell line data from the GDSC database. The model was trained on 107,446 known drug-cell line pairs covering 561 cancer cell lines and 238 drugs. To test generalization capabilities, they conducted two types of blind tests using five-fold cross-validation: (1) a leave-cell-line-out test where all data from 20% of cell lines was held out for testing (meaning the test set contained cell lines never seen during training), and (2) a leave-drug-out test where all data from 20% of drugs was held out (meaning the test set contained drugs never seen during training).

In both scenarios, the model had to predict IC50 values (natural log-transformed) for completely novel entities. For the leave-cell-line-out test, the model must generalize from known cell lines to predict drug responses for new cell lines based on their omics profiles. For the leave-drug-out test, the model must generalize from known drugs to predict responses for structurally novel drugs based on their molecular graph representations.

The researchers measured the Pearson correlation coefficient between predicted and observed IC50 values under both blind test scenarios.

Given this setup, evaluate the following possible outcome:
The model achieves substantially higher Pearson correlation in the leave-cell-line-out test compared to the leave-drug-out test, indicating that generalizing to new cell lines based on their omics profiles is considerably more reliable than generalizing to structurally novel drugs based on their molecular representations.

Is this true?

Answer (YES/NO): YES